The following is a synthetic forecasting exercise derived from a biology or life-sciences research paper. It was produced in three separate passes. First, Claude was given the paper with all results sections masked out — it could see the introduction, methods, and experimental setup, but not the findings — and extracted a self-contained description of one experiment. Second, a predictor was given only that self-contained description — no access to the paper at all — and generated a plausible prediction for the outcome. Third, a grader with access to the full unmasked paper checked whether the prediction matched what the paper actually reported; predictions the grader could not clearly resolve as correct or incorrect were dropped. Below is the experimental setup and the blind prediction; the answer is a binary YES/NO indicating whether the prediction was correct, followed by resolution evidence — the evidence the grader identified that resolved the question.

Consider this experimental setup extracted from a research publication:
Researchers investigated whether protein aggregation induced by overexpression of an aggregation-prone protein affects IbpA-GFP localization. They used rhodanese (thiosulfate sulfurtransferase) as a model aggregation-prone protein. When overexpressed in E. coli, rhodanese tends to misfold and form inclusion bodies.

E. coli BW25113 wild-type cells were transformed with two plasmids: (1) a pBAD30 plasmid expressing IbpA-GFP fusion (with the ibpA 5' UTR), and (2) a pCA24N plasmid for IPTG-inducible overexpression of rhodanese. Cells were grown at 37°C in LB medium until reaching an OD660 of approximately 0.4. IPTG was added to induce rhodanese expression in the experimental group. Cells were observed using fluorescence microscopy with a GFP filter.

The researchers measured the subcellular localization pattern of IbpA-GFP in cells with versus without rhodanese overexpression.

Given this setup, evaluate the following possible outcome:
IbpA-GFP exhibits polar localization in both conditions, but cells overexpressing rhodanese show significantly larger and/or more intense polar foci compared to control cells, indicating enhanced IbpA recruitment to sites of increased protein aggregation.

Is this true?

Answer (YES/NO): NO